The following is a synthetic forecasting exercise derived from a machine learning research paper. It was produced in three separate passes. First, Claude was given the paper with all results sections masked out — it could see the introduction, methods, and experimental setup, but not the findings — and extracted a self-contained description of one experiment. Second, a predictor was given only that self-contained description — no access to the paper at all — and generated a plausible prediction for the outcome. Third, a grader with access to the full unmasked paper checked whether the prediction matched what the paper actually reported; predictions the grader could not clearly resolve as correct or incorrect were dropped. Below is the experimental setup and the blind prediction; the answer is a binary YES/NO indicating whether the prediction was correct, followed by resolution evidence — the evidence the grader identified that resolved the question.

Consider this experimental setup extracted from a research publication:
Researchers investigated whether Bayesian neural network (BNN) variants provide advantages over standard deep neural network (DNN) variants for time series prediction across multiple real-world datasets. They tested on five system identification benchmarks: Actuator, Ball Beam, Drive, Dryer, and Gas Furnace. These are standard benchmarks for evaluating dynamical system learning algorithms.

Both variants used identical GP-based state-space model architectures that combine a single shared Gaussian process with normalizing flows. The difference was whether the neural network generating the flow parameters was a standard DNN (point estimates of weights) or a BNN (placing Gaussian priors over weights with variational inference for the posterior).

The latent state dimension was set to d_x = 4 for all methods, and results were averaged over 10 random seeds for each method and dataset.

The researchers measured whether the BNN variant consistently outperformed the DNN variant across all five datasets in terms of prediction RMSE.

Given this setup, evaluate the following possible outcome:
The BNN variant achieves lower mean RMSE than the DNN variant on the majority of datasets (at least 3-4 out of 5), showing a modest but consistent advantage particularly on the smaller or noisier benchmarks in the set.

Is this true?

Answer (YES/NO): NO